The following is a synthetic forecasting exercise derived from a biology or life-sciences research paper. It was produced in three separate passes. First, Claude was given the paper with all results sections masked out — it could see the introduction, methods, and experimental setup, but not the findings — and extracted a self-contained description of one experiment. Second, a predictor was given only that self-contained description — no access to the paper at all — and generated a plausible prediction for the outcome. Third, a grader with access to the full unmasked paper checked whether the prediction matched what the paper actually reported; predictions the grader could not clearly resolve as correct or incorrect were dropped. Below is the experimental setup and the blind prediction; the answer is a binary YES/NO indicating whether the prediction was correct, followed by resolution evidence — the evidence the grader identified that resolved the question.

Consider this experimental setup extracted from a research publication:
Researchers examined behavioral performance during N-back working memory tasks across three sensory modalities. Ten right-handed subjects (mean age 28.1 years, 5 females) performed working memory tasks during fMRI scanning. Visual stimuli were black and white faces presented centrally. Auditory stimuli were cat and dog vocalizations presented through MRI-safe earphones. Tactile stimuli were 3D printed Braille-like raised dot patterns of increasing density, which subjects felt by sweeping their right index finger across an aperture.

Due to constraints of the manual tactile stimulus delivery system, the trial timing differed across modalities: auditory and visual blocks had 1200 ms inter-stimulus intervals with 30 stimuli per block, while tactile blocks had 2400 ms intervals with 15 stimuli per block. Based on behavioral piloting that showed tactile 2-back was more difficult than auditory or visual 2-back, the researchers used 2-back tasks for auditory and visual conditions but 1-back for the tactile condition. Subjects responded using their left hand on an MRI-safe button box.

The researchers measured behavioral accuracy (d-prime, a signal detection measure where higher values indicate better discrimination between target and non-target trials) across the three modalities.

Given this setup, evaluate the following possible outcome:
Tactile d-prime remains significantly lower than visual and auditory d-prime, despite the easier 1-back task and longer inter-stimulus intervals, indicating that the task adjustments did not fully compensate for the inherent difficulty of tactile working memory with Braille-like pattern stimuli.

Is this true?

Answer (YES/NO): NO